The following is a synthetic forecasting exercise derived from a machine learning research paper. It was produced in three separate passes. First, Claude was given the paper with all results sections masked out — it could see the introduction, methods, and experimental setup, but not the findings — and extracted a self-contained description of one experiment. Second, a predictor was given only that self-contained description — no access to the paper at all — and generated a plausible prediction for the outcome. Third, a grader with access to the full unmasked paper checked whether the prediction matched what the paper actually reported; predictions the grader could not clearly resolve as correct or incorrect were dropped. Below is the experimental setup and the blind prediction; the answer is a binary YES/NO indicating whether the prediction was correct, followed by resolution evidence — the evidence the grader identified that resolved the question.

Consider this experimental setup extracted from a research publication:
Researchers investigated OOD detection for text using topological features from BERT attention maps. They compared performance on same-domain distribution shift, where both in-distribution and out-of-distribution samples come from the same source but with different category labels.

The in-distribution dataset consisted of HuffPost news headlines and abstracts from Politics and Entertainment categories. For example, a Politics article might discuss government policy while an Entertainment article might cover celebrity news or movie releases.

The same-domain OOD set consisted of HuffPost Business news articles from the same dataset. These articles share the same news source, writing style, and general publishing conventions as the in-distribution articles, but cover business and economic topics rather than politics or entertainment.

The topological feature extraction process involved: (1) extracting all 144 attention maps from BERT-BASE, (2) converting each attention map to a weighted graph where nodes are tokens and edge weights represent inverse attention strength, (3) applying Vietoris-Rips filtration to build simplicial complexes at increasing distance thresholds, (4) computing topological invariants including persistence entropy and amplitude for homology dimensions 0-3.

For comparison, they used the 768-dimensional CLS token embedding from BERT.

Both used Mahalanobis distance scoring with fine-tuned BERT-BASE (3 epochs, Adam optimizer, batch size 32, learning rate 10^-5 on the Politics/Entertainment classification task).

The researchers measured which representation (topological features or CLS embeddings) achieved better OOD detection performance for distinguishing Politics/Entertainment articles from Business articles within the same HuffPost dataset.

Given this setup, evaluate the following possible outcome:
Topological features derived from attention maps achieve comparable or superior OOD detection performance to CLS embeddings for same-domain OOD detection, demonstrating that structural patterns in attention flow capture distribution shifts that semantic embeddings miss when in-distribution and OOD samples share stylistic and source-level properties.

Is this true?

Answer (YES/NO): NO